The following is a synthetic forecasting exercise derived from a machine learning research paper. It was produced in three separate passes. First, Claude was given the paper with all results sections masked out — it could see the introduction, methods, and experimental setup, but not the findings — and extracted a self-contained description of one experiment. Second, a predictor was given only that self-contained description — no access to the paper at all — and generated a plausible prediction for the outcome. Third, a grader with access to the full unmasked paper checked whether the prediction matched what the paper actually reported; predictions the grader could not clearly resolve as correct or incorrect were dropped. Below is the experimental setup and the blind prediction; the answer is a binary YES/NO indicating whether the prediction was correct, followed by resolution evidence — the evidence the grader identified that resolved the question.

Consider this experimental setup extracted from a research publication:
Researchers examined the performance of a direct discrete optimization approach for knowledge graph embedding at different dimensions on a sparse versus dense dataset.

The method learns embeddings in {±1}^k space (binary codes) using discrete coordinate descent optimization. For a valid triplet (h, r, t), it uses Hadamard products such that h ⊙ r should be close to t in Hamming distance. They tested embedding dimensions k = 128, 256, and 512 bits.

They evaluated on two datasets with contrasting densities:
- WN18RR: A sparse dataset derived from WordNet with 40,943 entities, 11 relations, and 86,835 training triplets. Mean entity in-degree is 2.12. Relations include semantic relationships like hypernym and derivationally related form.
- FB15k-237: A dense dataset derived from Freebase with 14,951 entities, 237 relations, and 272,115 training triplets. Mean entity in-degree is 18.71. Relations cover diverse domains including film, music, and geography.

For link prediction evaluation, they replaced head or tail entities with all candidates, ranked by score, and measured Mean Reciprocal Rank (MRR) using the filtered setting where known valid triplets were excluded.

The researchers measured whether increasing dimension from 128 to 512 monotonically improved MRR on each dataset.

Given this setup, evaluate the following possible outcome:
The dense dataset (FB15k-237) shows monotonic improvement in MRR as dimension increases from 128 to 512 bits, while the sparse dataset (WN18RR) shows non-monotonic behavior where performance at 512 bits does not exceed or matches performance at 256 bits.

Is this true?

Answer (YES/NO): NO